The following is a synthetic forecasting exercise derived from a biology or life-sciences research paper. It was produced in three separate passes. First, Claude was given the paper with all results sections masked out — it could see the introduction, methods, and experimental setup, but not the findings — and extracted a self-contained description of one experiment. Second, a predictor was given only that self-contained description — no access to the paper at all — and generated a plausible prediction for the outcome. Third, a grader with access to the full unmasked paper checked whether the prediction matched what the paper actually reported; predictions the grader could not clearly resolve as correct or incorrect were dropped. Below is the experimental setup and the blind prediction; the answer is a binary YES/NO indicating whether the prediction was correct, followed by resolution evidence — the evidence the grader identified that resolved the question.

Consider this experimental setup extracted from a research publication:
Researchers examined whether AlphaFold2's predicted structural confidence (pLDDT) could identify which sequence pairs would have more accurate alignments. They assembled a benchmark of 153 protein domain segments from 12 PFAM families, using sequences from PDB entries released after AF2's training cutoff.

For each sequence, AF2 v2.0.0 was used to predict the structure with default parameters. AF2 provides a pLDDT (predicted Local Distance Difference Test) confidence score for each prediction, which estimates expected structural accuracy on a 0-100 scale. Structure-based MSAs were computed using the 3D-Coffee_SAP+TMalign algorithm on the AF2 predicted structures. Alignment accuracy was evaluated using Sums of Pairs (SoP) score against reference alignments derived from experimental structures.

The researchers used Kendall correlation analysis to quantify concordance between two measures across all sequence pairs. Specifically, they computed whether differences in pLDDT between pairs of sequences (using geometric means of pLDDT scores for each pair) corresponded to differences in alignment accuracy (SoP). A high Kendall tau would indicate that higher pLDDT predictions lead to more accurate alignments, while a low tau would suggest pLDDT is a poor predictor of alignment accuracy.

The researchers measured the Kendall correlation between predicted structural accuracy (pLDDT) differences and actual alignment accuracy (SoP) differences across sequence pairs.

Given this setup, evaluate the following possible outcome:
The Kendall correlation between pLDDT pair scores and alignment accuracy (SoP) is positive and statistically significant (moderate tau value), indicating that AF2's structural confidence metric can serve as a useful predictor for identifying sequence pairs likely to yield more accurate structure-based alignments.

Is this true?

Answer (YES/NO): NO